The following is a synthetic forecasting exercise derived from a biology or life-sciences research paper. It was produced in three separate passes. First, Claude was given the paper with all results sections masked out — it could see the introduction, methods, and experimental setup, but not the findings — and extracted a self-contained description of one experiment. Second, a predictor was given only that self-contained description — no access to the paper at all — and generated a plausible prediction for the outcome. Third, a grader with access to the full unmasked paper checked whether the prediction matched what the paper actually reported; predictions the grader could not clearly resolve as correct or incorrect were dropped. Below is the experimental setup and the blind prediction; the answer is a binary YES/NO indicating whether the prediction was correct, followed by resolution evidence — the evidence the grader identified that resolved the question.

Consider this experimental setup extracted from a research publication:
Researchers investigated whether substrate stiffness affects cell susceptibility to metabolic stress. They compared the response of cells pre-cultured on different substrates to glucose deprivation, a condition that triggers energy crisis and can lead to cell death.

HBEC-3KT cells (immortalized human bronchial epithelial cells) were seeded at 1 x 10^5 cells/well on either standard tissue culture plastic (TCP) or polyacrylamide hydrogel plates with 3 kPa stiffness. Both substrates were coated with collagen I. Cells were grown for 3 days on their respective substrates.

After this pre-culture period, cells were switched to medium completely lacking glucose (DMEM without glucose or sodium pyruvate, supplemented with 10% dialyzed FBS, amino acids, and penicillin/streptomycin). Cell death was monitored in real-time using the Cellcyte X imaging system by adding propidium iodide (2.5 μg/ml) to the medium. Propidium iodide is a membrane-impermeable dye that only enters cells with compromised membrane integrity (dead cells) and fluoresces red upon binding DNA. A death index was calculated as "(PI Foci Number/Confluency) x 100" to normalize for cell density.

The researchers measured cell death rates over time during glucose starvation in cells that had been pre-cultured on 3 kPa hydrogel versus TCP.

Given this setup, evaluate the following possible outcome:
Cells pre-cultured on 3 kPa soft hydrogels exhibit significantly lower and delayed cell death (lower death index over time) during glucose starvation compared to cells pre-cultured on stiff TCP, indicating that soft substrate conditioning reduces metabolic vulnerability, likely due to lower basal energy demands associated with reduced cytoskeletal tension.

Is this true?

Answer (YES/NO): NO